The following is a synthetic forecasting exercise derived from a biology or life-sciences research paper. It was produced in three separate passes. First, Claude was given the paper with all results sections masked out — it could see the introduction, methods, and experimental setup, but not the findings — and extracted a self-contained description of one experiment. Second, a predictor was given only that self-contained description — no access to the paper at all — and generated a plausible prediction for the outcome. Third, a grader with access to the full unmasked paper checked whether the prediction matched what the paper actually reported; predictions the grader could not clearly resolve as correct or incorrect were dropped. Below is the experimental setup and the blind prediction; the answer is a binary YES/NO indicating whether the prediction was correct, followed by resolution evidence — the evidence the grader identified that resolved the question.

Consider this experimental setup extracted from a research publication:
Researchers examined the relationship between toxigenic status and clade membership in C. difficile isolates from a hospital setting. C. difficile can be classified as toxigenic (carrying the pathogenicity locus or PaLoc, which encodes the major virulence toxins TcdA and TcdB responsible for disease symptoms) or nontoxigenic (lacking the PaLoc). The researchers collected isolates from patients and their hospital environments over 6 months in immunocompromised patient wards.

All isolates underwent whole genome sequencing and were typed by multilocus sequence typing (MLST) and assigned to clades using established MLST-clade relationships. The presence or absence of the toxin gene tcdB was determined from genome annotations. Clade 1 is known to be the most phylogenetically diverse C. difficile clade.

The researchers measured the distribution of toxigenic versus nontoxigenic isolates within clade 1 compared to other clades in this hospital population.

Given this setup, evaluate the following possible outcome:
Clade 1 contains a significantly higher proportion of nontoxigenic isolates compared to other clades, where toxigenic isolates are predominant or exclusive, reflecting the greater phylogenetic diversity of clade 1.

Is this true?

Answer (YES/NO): YES